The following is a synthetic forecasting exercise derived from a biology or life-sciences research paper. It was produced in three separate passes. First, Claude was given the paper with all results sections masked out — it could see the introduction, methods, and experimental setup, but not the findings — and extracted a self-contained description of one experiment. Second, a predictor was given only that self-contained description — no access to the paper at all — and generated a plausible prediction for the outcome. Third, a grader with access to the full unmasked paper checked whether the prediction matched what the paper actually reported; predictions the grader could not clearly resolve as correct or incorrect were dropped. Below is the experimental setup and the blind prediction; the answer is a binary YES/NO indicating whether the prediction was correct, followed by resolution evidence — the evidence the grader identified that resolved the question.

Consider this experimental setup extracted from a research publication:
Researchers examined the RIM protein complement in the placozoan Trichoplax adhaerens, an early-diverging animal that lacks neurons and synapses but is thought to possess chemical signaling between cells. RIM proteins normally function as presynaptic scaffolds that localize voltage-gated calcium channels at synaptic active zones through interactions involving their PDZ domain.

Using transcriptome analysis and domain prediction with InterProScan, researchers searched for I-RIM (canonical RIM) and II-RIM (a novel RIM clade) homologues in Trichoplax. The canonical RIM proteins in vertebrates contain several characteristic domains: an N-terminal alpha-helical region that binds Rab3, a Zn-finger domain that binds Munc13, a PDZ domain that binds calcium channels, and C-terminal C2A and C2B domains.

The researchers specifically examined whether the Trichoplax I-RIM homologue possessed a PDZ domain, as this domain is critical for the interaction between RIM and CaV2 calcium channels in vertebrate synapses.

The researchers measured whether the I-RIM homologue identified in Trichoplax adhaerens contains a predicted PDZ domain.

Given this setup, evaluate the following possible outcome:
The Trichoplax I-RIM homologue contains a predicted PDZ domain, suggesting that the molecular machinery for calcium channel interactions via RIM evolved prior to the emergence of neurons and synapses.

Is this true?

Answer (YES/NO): NO